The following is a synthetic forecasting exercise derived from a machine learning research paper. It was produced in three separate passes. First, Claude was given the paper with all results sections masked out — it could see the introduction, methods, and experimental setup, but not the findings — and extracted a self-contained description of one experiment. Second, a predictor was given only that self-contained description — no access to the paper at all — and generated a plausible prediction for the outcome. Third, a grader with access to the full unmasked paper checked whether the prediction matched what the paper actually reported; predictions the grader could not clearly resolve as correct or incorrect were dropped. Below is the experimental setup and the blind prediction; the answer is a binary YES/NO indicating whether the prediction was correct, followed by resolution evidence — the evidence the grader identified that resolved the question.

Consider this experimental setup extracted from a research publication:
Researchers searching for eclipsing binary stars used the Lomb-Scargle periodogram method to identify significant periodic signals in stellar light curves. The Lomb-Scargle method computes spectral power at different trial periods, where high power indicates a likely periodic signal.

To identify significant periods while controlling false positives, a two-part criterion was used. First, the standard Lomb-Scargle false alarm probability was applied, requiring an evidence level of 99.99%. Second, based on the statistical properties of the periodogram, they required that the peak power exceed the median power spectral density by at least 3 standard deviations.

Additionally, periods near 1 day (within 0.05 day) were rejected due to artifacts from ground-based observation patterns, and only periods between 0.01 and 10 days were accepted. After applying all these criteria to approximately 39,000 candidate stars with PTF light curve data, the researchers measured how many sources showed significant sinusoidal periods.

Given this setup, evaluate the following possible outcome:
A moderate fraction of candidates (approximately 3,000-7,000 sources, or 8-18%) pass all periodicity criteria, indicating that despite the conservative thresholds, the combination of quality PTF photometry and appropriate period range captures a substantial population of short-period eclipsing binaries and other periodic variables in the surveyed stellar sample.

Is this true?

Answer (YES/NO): NO